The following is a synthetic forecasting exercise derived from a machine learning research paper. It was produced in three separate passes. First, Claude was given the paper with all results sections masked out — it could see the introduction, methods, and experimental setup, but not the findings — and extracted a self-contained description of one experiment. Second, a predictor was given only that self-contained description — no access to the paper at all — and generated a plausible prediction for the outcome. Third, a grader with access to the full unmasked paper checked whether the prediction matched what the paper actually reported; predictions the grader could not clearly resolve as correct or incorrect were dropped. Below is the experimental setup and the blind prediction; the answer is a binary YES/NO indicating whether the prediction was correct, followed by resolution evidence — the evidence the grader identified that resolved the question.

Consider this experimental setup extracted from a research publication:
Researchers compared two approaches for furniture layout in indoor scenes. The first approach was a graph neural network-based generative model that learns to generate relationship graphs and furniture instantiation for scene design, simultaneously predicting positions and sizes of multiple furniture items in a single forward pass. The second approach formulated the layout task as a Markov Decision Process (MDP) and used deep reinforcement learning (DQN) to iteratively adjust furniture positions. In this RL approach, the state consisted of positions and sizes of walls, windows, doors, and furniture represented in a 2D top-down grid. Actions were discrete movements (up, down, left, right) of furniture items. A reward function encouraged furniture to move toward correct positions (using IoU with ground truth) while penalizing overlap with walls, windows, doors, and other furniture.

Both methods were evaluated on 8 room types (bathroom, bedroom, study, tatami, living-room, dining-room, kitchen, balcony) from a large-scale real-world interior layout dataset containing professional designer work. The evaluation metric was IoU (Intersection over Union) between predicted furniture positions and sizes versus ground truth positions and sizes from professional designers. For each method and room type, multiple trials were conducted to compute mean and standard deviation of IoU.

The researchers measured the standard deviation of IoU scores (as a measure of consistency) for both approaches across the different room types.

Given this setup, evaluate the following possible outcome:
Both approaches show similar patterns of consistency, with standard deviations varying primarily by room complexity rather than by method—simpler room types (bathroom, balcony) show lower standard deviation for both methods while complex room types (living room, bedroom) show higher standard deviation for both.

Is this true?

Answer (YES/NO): NO